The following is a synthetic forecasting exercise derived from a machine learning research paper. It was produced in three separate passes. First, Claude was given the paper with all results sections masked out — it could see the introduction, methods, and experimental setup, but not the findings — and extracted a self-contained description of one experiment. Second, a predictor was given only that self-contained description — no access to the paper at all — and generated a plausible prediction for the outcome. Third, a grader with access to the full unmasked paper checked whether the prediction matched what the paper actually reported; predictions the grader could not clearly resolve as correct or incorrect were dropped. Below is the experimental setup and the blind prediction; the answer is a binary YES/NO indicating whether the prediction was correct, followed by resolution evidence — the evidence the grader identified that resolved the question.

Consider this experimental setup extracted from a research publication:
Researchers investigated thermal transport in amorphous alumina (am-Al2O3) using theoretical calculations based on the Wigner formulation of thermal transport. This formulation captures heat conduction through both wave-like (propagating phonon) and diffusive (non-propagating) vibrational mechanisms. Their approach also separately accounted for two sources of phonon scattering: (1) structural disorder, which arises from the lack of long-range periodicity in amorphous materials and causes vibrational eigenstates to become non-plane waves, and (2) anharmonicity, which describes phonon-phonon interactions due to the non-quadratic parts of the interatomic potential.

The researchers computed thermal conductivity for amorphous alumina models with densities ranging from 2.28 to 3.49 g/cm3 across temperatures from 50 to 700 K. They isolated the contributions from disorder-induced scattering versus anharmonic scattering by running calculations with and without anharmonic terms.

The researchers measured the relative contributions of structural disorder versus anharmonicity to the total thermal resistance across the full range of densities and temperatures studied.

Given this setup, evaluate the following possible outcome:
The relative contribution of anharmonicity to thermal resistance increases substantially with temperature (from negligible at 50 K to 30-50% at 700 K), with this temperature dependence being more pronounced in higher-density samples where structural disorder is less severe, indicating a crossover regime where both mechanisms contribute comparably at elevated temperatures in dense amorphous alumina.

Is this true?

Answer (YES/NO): NO